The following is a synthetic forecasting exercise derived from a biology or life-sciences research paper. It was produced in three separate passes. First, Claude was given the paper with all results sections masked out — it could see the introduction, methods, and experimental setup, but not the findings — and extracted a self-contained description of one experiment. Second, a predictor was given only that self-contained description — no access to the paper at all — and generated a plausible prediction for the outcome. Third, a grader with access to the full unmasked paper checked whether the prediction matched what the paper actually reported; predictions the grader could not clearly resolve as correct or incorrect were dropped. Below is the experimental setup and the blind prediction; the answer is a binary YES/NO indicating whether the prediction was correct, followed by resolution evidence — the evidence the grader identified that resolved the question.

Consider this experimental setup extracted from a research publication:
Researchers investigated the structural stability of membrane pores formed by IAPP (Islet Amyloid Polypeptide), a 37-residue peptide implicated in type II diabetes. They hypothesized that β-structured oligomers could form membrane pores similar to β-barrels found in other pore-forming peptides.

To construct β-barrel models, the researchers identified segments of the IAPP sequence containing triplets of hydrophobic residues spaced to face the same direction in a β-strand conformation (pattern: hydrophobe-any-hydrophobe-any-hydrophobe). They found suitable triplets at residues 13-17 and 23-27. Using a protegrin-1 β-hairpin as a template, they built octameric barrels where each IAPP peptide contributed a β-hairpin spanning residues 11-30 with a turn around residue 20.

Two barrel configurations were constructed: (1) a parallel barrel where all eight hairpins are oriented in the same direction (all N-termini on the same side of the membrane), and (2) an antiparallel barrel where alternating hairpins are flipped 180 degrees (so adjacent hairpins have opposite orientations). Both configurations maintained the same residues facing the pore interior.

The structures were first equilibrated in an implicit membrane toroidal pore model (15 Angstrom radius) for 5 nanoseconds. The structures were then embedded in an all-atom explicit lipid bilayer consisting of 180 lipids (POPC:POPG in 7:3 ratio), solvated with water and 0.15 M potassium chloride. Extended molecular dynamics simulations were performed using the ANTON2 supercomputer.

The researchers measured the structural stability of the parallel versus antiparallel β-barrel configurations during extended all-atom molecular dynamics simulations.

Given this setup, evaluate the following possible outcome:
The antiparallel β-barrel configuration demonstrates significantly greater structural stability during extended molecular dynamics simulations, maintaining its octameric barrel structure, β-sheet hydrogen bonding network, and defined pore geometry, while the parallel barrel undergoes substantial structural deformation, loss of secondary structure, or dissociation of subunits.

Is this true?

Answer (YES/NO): NO